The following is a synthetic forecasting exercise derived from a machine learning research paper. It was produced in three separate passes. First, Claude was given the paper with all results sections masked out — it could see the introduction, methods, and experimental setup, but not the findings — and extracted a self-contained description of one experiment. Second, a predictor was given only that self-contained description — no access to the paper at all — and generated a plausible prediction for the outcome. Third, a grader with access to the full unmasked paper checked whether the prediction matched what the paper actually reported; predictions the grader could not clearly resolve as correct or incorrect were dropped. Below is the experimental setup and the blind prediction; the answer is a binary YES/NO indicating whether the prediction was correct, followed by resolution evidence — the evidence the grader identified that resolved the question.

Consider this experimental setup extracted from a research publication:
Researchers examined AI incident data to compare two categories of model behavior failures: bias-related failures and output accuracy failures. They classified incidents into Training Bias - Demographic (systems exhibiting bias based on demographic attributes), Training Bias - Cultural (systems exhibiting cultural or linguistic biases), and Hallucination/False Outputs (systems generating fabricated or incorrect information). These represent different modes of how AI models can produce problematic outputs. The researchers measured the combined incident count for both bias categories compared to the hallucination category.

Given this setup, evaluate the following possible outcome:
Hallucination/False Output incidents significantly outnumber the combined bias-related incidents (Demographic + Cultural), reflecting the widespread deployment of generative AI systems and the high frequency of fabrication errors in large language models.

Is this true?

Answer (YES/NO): NO